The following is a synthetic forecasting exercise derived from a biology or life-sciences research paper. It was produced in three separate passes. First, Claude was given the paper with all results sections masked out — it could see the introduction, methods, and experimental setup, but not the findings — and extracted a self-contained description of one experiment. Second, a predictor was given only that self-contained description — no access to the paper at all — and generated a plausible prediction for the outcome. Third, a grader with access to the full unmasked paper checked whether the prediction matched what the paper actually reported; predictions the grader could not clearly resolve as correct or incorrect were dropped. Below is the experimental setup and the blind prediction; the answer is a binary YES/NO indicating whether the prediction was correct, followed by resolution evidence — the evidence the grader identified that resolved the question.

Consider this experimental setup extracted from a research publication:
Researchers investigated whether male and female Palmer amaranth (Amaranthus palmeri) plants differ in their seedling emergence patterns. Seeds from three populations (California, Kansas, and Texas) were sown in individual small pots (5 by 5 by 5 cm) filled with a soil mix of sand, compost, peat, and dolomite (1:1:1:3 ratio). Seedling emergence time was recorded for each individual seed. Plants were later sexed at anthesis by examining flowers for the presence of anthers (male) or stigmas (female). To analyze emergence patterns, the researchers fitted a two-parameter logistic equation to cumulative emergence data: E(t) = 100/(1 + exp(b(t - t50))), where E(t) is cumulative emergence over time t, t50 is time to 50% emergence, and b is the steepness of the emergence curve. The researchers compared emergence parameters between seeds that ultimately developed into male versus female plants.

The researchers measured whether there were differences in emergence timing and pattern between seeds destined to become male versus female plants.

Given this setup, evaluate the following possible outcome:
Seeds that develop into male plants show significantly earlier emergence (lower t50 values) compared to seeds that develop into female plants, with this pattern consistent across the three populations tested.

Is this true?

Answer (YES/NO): NO